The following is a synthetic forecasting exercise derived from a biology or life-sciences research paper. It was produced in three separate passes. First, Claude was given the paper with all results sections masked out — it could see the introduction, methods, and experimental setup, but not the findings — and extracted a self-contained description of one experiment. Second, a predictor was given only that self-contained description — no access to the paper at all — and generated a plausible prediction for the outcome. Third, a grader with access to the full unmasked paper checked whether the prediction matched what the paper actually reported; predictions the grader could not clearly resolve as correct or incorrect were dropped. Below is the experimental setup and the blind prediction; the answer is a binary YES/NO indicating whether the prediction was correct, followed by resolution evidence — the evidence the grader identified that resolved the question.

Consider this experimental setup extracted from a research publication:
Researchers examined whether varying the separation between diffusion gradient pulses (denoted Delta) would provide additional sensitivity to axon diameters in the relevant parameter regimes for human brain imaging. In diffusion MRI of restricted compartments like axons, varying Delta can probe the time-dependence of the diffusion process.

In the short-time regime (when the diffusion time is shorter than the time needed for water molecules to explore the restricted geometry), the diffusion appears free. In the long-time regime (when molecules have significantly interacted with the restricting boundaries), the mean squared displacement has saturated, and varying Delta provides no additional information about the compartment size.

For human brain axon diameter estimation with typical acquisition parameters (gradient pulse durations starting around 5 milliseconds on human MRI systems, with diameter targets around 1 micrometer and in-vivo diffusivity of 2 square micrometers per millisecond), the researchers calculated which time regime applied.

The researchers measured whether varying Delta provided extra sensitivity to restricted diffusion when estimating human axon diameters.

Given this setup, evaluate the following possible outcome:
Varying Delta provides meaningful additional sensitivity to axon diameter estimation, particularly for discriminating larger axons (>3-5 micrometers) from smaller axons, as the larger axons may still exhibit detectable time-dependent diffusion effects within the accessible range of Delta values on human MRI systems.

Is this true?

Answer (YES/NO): NO